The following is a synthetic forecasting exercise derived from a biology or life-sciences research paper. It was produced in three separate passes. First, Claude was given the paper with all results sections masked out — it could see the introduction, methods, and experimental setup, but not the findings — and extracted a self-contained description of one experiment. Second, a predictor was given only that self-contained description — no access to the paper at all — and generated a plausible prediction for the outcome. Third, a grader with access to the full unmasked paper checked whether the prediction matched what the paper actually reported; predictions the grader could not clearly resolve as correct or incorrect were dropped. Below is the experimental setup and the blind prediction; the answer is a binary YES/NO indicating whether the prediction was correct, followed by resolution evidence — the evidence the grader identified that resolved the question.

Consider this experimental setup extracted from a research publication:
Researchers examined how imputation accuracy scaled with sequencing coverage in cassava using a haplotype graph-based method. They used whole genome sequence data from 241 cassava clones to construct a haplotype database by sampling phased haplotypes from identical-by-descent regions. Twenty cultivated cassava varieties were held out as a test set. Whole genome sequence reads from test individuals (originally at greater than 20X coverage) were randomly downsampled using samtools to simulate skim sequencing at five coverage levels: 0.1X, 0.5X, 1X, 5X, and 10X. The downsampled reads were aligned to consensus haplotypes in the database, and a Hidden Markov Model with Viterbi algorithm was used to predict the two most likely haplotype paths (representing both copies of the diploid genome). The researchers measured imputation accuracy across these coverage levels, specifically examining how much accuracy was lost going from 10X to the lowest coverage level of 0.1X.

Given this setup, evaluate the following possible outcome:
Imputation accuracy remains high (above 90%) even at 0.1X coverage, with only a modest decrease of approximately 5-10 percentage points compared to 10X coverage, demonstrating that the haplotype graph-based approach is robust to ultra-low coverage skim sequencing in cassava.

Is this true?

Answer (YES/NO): NO